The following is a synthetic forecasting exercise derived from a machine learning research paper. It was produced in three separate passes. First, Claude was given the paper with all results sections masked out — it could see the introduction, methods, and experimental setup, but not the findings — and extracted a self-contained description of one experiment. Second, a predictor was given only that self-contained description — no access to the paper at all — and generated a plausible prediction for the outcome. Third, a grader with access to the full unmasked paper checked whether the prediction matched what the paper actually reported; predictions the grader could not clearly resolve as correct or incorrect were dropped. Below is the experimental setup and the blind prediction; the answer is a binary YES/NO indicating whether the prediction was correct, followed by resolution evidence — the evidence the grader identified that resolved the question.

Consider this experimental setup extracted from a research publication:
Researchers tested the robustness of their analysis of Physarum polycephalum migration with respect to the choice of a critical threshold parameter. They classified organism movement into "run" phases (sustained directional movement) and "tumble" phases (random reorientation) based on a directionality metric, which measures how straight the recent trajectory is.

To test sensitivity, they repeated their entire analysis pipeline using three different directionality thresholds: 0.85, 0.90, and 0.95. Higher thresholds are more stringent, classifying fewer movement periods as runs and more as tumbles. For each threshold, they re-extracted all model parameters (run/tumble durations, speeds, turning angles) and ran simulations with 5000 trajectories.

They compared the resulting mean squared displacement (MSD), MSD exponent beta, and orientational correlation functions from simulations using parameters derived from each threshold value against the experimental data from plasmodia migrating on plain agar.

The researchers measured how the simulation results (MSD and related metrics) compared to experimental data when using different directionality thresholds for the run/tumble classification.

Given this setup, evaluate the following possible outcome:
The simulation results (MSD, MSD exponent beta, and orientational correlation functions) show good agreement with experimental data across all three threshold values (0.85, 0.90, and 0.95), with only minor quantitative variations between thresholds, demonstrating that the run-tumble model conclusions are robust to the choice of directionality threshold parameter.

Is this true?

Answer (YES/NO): YES